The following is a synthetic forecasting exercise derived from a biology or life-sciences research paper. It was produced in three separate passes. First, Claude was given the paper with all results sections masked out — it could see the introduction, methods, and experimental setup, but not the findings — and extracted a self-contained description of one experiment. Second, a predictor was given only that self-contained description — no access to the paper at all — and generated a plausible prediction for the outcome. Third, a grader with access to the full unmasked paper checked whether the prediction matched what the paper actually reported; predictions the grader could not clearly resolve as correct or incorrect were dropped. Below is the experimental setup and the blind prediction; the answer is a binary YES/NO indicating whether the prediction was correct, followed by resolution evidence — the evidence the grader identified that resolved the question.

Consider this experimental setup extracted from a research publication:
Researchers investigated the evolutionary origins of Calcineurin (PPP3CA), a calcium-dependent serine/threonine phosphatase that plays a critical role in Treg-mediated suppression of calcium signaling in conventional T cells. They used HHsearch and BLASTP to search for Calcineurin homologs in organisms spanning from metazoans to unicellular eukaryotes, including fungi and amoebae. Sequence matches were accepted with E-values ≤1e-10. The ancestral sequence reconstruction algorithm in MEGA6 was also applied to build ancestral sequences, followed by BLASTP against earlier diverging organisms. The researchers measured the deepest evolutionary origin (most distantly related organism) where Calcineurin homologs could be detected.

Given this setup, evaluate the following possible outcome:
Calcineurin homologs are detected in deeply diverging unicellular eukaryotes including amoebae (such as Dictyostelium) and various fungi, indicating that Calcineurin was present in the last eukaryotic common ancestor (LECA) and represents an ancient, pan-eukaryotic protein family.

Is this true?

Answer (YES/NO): YES